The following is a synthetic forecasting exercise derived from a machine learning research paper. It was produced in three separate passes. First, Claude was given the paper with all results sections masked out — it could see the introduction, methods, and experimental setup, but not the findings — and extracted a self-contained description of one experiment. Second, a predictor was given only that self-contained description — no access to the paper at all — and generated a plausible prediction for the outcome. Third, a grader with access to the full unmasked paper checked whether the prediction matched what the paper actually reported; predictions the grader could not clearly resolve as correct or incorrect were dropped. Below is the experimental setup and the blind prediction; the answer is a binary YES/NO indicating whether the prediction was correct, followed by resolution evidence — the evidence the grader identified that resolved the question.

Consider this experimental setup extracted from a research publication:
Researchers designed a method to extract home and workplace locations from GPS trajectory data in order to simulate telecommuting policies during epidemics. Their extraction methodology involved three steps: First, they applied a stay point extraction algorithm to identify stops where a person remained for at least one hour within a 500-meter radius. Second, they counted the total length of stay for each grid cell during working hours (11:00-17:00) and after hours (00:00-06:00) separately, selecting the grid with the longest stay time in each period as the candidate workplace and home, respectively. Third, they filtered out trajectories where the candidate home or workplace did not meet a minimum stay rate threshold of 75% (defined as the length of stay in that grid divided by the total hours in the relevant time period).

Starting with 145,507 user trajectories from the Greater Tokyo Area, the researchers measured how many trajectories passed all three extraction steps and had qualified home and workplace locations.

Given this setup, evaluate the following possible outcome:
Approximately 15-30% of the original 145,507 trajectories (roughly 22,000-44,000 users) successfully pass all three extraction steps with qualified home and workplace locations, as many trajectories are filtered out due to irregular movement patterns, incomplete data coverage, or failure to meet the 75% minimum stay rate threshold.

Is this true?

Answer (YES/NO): YES